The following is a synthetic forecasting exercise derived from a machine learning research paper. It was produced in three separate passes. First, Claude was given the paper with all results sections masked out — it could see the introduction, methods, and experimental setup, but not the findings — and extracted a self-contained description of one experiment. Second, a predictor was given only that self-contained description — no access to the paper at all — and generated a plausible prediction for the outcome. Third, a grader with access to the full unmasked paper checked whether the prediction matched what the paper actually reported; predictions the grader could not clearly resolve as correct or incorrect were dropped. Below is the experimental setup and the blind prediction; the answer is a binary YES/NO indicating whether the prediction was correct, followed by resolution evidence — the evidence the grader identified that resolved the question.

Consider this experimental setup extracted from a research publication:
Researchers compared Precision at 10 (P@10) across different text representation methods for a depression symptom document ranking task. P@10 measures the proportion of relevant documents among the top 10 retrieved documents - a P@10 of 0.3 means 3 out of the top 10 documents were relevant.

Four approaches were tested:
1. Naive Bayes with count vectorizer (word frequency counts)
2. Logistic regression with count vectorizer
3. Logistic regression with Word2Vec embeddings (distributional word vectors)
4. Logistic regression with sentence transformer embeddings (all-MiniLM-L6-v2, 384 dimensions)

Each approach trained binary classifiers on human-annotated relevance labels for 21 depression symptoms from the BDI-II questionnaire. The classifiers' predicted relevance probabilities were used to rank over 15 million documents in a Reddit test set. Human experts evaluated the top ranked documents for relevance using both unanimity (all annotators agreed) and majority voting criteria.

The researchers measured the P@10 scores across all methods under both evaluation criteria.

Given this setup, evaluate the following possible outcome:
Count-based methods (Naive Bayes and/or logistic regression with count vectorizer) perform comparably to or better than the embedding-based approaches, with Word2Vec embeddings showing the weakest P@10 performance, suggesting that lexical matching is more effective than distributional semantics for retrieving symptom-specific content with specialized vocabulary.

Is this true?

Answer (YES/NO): NO